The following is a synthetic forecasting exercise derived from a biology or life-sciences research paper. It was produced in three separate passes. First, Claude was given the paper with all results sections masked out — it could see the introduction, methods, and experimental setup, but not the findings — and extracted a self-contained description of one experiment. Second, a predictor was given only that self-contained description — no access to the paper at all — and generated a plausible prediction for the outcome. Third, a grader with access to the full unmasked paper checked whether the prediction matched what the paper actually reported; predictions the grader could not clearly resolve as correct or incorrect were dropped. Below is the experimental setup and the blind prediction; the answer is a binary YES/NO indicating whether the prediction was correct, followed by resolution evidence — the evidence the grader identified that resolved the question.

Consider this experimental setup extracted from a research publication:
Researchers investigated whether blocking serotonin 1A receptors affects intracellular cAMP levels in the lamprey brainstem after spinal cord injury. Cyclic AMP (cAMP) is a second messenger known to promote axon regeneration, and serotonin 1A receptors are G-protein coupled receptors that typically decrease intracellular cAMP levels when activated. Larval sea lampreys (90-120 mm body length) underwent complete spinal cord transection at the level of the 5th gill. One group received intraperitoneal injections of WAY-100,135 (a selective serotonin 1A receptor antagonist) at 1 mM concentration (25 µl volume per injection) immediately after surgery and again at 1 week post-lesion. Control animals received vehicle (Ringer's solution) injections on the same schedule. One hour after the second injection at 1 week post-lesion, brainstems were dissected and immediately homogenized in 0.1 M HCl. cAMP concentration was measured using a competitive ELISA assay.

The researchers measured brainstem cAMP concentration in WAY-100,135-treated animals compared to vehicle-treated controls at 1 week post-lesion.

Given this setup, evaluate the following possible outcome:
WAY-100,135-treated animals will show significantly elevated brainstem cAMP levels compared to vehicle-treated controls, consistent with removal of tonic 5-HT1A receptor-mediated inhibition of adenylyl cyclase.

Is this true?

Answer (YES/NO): YES